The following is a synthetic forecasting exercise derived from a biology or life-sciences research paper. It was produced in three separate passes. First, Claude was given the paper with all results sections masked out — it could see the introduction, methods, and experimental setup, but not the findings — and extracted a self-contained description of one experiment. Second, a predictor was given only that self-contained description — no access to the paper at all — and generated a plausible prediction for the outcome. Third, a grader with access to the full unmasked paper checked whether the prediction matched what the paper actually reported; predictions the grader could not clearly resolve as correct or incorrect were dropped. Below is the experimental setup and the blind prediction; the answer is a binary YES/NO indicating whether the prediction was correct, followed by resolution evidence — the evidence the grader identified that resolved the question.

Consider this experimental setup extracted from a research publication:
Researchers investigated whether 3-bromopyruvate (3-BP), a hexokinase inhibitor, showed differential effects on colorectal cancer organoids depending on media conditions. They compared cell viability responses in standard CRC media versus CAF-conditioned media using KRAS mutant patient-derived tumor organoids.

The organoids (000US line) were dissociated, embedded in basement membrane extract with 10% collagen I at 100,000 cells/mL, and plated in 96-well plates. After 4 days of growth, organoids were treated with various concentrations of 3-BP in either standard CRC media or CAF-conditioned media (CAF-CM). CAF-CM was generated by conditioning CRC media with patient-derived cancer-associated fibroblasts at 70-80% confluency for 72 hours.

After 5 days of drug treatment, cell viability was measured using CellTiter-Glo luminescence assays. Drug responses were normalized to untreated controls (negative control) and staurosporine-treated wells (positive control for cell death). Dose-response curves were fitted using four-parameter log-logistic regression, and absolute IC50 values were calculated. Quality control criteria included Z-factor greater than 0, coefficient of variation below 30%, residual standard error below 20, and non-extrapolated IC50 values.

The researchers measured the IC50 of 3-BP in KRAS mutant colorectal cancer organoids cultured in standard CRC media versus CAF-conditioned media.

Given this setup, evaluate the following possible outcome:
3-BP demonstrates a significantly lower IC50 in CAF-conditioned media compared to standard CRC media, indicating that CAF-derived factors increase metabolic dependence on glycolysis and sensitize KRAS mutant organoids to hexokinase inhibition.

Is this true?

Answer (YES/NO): NO